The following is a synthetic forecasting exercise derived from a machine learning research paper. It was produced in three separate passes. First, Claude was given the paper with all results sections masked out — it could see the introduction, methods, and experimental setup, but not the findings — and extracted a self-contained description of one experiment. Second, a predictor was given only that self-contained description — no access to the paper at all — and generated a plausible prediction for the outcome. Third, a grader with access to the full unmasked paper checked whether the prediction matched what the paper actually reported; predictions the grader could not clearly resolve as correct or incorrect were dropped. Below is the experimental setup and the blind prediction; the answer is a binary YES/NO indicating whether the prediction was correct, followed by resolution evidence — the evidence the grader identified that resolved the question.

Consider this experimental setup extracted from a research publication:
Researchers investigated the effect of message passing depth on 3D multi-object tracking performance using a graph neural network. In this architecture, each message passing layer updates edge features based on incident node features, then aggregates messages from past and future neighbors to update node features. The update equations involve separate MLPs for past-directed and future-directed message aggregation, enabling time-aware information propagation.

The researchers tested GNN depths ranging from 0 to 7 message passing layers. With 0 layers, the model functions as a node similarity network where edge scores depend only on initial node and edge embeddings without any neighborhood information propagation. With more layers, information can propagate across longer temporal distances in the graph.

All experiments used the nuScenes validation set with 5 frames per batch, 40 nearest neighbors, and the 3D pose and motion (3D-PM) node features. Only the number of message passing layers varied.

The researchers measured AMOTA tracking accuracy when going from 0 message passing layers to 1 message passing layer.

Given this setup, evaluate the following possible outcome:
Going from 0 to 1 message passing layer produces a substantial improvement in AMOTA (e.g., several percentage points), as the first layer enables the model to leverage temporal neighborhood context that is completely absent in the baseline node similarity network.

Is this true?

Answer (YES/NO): YES